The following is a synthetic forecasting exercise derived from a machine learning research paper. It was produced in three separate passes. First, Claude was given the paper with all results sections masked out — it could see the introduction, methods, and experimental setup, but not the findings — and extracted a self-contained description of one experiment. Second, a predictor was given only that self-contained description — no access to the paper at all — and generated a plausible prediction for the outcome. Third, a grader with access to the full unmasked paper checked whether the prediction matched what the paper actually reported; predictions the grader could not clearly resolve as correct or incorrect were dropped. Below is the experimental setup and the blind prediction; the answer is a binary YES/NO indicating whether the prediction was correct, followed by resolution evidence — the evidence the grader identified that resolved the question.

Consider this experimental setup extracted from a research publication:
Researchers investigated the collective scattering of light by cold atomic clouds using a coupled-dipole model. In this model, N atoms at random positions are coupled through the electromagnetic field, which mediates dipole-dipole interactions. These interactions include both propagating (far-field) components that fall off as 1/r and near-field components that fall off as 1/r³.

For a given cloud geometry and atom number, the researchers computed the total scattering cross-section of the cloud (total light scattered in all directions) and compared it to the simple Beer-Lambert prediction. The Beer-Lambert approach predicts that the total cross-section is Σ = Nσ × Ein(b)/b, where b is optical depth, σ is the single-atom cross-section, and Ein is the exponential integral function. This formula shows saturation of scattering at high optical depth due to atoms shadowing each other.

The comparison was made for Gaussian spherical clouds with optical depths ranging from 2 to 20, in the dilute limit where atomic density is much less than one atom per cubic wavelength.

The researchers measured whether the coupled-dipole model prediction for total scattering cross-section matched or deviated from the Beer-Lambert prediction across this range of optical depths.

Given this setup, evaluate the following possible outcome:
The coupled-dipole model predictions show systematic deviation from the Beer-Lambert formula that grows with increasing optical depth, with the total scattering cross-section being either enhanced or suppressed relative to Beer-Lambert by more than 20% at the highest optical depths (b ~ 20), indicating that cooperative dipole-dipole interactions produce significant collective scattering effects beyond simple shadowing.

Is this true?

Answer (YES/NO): NO